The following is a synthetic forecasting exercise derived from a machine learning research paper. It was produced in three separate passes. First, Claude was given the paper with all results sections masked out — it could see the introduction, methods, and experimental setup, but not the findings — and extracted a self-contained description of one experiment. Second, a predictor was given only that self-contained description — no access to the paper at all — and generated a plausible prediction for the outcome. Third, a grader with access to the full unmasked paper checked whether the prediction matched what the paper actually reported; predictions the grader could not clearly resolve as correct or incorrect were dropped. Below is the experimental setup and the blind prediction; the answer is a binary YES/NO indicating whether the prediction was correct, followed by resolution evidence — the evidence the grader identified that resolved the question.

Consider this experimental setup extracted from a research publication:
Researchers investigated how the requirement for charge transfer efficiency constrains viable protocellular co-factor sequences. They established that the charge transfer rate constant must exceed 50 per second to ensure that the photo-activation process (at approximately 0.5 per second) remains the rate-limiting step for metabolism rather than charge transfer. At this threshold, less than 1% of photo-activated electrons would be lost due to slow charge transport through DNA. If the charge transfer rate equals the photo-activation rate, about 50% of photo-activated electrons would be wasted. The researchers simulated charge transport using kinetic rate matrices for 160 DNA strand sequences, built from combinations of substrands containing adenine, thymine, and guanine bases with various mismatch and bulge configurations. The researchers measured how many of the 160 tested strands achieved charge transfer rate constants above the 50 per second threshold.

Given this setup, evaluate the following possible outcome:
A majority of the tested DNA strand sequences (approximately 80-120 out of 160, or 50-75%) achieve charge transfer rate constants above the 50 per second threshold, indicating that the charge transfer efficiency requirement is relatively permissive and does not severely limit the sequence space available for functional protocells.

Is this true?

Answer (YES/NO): NO